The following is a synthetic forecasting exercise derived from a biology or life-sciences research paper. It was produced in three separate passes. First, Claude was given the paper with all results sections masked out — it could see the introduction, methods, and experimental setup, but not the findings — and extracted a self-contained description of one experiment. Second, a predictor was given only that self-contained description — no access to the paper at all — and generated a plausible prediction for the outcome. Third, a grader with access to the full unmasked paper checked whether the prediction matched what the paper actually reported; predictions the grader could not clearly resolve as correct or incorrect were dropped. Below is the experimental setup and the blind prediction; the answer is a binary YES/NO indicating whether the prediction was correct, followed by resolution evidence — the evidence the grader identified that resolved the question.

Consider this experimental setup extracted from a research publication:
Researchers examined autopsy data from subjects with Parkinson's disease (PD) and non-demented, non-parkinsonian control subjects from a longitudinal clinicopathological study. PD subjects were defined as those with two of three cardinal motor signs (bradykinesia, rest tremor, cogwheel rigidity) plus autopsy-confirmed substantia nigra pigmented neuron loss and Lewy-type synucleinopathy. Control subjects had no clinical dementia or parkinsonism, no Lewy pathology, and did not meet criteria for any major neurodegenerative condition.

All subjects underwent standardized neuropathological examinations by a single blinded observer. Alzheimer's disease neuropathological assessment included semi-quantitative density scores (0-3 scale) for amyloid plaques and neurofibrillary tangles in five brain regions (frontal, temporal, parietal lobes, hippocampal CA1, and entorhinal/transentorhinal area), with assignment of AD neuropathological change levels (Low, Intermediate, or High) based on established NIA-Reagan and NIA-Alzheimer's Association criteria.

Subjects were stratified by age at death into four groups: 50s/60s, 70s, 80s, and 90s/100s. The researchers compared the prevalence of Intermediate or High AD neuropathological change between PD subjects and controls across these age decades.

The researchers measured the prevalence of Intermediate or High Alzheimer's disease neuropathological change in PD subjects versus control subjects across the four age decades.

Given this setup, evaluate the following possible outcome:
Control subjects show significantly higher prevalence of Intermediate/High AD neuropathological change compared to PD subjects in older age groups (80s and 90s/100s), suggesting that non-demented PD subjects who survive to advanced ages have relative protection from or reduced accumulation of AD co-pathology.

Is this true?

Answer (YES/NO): NO